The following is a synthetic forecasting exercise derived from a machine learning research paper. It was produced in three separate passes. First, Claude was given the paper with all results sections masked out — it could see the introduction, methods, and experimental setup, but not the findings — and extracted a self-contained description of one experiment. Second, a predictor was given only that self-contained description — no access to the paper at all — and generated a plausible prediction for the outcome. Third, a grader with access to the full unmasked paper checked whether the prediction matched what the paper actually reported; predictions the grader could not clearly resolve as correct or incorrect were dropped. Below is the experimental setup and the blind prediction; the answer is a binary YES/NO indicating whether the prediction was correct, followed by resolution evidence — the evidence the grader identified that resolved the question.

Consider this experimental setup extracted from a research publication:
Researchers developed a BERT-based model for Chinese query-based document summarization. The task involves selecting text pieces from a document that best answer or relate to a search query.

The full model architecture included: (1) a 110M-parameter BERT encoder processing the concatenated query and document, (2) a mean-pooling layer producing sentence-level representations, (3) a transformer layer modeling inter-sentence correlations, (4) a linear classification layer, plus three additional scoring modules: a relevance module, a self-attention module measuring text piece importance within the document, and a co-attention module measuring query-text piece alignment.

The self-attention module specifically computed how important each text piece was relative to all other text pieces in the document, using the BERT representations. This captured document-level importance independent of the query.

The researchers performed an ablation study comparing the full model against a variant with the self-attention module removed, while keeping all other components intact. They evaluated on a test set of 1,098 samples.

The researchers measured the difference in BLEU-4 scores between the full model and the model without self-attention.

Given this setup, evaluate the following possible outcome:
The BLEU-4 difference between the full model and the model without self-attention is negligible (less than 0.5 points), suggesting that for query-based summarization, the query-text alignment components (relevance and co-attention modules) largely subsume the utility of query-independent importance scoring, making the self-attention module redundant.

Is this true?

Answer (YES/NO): YES